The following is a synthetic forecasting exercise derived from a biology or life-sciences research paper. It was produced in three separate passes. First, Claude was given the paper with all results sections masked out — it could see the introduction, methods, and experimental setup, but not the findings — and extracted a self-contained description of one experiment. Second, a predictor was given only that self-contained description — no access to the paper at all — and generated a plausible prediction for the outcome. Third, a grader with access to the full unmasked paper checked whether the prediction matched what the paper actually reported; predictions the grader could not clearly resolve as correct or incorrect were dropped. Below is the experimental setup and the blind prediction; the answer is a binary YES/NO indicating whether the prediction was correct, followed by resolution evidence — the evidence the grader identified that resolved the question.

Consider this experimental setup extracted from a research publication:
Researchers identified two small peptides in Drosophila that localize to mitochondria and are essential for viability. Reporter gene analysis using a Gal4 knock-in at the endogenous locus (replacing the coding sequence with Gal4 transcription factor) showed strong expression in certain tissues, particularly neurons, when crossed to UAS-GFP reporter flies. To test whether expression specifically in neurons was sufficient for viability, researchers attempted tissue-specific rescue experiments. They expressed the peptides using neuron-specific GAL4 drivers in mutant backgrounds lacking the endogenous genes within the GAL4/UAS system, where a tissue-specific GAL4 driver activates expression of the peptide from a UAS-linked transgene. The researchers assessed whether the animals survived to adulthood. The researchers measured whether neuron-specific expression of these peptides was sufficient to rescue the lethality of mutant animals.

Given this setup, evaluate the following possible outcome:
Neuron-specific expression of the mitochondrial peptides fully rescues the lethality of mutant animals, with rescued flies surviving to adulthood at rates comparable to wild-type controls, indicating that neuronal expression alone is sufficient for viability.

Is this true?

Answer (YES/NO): NO